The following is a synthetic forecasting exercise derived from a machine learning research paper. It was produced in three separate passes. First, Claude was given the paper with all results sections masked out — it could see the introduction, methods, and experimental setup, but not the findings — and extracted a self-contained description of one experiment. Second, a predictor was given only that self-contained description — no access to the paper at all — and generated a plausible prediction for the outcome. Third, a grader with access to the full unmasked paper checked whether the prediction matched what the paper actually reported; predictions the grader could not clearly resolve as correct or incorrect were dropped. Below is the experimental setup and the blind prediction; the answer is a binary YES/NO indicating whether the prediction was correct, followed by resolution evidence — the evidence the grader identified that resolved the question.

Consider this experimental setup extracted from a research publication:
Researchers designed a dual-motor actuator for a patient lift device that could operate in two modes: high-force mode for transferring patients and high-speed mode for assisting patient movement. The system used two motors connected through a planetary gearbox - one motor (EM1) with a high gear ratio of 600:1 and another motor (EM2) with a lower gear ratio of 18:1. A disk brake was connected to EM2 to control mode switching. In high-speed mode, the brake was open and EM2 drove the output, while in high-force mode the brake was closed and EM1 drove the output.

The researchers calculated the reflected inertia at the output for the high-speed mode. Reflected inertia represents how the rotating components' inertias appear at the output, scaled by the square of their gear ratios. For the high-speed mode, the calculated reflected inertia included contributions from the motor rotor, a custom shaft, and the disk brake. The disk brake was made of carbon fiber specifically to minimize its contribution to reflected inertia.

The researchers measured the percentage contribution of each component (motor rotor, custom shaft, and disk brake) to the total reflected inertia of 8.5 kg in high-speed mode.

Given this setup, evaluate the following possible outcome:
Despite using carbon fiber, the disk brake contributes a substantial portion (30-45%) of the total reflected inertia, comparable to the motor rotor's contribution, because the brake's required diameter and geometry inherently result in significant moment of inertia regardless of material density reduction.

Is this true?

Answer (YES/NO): NO